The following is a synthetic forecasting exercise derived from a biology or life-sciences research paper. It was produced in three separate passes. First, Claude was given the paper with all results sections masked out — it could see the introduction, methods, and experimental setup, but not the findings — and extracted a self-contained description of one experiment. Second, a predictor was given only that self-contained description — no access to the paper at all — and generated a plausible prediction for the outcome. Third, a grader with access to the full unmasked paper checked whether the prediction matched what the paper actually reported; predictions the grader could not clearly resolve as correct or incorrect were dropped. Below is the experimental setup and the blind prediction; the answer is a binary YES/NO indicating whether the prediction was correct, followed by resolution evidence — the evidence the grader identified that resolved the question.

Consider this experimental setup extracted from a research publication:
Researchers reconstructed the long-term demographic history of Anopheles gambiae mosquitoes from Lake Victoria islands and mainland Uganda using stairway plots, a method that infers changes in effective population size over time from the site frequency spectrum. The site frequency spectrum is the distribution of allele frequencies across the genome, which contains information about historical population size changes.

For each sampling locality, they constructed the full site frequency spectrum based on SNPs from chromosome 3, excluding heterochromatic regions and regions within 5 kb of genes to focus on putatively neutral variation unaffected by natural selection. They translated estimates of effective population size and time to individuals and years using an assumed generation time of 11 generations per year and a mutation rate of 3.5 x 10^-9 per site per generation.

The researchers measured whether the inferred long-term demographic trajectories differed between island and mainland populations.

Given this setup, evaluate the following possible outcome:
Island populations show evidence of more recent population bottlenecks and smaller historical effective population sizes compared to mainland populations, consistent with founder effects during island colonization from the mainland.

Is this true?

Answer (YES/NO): YES